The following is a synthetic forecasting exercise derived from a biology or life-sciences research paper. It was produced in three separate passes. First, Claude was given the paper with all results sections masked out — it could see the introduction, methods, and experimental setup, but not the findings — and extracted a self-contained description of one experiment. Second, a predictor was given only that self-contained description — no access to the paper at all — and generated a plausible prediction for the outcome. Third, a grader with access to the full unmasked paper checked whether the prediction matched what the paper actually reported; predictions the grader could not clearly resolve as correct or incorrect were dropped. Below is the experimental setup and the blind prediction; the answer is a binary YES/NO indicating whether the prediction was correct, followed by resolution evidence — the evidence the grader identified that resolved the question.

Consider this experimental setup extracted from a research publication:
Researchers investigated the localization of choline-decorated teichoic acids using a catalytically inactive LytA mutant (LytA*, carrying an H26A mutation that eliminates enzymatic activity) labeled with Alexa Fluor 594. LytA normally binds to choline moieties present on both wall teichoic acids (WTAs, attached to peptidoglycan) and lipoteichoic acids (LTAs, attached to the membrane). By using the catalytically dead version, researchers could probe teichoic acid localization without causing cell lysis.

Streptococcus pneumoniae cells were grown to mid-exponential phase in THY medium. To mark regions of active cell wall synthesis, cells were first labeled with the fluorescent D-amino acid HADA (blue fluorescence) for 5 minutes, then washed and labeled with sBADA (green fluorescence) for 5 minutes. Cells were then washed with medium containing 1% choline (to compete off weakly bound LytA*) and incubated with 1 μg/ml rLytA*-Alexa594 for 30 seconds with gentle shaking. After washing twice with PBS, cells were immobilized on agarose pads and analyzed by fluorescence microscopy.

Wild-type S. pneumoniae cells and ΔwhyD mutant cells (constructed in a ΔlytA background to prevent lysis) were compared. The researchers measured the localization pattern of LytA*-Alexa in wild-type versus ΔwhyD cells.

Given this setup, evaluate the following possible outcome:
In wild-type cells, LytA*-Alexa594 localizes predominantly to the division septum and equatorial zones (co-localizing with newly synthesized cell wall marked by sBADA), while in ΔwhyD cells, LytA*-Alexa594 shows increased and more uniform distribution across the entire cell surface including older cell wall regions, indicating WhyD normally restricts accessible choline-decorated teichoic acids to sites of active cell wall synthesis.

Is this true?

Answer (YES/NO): NO